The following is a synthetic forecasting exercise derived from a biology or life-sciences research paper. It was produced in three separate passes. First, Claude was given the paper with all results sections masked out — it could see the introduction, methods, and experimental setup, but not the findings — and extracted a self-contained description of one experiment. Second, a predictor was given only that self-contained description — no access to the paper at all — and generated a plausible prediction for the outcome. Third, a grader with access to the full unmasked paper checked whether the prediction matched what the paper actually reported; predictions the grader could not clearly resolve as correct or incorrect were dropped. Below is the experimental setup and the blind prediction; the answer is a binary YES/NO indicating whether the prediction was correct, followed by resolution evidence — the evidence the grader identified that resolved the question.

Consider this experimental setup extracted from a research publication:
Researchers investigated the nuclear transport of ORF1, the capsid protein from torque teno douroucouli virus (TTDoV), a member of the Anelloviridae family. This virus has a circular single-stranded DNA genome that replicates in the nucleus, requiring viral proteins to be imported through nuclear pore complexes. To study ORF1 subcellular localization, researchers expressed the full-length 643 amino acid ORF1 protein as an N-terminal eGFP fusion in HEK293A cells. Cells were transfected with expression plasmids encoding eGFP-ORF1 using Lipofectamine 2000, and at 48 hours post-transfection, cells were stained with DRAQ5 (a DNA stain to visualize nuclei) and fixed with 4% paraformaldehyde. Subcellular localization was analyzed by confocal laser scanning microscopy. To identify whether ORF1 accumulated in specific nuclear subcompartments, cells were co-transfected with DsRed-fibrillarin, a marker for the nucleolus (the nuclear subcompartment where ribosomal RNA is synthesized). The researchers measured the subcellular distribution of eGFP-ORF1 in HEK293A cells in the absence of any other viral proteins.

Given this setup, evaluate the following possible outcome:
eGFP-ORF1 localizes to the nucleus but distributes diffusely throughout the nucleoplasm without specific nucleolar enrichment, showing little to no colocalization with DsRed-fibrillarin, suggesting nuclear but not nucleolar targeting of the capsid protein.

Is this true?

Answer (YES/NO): NO